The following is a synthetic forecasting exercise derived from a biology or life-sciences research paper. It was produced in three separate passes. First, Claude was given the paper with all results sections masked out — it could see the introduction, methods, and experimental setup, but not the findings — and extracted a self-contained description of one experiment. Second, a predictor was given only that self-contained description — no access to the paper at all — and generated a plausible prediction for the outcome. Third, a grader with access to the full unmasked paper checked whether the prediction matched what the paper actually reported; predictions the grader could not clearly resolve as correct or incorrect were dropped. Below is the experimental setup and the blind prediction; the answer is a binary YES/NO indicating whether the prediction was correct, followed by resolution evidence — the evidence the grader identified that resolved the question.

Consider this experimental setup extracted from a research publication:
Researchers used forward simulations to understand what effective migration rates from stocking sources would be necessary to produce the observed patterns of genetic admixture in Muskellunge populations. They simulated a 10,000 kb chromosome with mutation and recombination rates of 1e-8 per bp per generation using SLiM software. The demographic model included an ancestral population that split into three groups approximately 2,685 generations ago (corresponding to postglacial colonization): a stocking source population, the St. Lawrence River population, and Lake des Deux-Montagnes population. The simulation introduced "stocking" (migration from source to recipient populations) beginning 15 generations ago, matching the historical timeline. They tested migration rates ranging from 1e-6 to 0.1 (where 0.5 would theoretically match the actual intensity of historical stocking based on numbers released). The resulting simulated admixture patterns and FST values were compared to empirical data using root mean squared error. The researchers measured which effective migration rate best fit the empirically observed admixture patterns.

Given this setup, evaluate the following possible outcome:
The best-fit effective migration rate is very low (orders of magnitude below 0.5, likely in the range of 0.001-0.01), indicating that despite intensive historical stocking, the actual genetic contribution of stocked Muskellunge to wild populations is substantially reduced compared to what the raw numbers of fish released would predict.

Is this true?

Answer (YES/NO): YES